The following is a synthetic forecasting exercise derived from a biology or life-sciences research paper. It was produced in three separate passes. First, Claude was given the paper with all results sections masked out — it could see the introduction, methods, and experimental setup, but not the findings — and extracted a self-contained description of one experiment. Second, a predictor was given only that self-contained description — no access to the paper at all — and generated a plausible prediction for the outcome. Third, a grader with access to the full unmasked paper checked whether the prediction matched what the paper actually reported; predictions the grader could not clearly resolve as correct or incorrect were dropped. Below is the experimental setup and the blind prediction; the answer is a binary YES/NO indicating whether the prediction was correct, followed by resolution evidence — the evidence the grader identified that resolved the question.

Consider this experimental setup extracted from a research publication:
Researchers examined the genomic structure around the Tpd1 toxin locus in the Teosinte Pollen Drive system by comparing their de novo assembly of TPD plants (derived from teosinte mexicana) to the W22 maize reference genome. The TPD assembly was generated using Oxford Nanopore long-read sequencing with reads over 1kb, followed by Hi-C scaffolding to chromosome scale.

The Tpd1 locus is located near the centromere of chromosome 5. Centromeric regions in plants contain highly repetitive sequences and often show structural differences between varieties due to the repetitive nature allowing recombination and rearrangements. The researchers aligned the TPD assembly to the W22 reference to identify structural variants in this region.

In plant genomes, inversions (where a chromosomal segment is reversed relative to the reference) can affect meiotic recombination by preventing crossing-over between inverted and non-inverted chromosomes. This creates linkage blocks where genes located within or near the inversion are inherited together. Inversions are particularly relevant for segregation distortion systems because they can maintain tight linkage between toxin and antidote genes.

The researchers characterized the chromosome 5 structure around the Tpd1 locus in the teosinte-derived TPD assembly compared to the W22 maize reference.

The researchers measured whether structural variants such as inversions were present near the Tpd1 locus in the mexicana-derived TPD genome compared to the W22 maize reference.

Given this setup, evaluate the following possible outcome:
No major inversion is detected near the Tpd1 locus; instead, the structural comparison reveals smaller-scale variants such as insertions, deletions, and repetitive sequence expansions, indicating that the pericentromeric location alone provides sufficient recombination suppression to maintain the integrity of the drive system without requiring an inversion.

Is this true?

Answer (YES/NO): NO